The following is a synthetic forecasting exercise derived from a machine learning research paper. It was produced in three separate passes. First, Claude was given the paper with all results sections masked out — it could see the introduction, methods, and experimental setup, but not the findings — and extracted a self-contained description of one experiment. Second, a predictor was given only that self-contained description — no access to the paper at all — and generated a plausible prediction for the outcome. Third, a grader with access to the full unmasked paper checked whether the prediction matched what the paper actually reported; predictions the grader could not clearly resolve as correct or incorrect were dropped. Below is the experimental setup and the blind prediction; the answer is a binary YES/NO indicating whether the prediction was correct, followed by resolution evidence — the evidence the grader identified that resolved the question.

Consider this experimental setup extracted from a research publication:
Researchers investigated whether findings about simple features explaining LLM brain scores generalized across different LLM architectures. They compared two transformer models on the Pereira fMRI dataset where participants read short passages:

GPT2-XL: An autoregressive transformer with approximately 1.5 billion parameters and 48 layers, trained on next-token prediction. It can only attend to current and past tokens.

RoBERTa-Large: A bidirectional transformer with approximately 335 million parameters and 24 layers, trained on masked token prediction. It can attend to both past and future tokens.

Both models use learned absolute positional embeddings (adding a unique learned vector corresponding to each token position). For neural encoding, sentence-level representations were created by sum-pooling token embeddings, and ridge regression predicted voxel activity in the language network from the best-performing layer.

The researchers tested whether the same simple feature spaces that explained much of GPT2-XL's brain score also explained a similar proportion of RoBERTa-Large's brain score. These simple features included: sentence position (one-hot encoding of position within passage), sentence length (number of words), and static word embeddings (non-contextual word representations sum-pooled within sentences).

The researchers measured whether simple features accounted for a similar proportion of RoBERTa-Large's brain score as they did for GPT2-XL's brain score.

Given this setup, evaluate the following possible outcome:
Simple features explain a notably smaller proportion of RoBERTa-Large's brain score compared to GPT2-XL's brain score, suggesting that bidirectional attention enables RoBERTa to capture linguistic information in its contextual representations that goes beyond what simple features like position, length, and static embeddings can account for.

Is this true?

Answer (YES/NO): NO